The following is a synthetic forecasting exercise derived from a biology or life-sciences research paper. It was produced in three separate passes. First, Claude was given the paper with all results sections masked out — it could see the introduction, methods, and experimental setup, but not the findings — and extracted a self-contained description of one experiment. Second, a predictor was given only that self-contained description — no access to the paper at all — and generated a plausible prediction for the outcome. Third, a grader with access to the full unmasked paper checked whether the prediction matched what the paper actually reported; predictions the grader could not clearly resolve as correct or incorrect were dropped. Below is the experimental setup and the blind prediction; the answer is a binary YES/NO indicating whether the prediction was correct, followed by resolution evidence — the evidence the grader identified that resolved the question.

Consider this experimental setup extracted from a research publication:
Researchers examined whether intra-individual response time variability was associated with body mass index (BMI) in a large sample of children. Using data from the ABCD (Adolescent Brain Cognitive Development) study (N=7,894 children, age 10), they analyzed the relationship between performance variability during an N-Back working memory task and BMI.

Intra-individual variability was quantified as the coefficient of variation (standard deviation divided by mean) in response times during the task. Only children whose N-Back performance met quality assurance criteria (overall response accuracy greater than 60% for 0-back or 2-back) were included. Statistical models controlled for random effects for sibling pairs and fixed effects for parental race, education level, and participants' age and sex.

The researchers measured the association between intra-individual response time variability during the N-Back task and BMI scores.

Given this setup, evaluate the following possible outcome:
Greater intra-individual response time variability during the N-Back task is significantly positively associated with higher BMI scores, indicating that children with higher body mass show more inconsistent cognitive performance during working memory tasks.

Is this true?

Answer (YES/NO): YES